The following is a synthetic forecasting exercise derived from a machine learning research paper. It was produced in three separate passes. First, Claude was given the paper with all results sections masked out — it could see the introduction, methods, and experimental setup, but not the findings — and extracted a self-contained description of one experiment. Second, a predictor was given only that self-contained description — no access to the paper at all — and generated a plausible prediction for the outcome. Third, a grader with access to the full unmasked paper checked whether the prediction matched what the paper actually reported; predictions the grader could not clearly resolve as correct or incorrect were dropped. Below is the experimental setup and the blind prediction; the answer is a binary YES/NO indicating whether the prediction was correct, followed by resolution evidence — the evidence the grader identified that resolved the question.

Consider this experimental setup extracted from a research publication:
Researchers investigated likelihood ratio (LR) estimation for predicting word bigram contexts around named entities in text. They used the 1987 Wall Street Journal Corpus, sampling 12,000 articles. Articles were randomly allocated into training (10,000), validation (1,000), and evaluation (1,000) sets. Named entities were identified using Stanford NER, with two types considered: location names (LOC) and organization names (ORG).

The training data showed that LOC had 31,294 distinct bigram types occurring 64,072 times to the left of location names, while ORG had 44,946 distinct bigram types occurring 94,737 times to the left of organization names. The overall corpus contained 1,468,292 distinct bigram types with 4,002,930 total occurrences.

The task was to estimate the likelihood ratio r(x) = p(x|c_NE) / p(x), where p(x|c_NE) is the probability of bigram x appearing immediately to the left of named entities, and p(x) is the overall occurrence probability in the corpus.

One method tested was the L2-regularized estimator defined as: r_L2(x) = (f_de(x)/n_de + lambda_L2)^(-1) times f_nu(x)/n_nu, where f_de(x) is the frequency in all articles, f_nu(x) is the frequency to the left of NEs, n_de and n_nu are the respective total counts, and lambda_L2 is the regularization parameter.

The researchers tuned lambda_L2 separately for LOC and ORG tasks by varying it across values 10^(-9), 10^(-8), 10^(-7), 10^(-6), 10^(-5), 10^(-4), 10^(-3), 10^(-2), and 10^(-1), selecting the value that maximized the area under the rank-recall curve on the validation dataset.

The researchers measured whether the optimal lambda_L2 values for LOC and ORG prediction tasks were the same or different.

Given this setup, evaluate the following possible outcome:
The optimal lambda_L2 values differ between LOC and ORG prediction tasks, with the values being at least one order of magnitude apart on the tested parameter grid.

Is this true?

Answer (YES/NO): NO